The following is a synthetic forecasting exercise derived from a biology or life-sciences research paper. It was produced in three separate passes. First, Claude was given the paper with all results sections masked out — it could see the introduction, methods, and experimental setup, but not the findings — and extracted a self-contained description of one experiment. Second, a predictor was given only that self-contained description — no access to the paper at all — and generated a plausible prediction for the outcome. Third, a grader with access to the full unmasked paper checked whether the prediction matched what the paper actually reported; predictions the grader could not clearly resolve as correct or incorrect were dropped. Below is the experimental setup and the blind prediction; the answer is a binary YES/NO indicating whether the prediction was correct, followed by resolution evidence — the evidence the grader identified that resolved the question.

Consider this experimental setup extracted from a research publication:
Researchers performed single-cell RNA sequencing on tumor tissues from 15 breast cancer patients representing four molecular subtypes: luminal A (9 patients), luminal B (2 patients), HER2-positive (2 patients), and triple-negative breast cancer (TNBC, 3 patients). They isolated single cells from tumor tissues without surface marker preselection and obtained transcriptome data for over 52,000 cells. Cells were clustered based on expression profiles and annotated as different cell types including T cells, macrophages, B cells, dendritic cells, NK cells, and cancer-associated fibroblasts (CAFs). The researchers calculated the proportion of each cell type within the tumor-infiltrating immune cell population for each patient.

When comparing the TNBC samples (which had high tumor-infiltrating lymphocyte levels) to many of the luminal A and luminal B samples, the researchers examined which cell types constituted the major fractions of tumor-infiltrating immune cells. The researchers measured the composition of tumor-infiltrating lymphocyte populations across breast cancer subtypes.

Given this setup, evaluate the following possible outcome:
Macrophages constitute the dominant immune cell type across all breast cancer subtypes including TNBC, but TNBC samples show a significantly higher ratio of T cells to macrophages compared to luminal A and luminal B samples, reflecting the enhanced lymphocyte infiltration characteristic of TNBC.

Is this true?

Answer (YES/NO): NO